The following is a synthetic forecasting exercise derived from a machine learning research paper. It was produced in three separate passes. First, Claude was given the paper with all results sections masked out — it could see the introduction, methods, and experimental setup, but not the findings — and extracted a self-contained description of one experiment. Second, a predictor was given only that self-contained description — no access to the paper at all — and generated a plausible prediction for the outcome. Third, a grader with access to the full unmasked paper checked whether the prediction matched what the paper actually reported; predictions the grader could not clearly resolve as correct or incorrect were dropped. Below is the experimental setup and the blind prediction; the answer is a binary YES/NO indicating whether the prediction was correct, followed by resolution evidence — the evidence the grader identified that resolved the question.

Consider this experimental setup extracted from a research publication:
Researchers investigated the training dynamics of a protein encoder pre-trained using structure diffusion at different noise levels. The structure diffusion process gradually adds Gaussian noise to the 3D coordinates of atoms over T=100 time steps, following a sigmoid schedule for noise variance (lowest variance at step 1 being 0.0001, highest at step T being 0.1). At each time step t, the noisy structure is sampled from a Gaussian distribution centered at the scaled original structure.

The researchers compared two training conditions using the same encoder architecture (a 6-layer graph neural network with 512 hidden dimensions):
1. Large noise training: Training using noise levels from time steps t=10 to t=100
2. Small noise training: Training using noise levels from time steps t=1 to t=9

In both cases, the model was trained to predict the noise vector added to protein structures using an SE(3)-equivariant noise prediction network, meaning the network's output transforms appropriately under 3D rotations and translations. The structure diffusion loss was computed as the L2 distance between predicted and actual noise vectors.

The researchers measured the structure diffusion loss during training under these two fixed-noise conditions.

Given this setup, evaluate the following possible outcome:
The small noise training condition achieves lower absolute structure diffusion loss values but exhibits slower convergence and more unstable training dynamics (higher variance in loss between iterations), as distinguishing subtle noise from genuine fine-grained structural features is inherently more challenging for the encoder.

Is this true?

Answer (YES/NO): NO